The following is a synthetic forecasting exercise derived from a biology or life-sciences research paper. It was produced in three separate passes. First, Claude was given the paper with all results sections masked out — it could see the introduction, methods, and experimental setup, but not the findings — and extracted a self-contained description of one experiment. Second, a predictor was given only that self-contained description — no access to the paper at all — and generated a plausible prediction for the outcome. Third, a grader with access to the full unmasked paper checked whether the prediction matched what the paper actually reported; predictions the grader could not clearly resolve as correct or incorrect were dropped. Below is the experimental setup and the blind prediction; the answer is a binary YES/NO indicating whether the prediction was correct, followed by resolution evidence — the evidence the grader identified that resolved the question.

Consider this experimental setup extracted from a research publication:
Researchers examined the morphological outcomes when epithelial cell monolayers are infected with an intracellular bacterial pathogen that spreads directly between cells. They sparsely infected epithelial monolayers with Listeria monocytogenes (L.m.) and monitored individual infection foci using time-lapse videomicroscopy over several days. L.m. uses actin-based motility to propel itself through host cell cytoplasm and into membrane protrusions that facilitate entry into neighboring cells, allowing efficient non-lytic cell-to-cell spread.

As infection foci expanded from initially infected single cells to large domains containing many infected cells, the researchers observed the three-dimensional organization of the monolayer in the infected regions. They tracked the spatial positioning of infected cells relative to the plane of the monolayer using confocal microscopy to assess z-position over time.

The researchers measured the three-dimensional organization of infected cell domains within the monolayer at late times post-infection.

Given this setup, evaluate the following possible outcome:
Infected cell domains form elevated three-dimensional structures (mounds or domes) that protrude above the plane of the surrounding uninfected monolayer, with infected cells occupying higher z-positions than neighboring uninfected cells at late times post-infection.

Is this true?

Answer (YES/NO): YES